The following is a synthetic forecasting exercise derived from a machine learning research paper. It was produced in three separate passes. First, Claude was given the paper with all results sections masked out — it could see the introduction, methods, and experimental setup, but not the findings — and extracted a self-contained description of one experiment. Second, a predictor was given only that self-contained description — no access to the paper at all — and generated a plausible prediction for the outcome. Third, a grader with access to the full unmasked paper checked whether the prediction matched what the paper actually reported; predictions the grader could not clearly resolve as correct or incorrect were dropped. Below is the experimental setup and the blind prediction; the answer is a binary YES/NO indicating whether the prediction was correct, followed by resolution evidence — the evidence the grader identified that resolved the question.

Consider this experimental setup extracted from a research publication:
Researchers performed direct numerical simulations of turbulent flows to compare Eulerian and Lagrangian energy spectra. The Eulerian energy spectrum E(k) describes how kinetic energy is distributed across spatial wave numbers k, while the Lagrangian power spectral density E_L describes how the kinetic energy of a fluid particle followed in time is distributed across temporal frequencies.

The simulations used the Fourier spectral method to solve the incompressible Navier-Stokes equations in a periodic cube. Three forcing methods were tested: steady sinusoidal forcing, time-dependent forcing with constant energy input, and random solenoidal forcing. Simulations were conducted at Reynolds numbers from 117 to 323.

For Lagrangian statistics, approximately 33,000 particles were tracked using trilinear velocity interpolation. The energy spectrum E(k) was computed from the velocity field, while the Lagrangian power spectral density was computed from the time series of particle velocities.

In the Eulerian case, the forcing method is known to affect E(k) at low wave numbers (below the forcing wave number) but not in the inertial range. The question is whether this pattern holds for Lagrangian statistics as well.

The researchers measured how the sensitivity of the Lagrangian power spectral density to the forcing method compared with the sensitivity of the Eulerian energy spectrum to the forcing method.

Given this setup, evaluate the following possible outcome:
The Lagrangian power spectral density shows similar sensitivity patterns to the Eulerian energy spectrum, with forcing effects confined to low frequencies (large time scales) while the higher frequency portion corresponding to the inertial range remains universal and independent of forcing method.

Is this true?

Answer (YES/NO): NO